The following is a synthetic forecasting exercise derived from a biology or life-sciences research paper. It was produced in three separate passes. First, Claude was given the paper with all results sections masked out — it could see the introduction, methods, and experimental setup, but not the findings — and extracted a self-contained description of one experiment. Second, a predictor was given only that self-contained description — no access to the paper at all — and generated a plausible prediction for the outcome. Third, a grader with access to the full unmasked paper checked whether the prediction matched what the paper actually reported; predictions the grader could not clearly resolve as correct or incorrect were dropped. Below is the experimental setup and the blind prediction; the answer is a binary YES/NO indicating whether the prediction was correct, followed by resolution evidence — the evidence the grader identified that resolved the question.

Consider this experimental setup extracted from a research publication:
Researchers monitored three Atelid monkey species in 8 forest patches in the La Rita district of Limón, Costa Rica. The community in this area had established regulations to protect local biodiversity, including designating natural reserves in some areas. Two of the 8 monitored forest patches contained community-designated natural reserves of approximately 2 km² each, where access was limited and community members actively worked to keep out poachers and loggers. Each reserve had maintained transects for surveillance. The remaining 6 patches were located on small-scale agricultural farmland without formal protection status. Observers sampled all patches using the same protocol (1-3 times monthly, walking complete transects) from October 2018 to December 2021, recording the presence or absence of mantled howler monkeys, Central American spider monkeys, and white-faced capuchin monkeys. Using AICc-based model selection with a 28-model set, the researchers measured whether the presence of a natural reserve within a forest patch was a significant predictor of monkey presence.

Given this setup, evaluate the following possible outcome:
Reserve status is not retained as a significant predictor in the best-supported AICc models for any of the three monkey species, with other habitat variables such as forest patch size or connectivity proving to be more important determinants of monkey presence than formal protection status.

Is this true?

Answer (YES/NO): NO